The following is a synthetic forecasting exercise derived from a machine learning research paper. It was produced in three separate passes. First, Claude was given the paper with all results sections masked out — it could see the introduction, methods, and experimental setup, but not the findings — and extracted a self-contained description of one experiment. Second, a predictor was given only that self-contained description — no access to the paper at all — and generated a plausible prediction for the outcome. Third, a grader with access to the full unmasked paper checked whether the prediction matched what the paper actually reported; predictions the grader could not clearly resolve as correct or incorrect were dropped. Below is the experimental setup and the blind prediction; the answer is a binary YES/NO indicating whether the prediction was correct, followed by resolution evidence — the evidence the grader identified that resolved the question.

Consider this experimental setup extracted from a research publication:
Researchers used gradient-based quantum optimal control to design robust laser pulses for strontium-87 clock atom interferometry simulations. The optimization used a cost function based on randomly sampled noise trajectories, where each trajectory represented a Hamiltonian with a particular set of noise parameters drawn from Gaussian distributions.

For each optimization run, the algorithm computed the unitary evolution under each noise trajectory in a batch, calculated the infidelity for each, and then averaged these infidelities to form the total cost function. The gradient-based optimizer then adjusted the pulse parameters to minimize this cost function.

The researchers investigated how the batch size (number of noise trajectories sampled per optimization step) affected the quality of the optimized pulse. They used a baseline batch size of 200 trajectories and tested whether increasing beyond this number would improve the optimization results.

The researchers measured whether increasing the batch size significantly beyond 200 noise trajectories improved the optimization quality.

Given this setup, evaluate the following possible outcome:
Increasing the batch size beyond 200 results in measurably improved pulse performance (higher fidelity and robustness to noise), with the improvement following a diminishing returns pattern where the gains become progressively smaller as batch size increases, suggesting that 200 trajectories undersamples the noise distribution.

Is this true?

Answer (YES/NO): NO